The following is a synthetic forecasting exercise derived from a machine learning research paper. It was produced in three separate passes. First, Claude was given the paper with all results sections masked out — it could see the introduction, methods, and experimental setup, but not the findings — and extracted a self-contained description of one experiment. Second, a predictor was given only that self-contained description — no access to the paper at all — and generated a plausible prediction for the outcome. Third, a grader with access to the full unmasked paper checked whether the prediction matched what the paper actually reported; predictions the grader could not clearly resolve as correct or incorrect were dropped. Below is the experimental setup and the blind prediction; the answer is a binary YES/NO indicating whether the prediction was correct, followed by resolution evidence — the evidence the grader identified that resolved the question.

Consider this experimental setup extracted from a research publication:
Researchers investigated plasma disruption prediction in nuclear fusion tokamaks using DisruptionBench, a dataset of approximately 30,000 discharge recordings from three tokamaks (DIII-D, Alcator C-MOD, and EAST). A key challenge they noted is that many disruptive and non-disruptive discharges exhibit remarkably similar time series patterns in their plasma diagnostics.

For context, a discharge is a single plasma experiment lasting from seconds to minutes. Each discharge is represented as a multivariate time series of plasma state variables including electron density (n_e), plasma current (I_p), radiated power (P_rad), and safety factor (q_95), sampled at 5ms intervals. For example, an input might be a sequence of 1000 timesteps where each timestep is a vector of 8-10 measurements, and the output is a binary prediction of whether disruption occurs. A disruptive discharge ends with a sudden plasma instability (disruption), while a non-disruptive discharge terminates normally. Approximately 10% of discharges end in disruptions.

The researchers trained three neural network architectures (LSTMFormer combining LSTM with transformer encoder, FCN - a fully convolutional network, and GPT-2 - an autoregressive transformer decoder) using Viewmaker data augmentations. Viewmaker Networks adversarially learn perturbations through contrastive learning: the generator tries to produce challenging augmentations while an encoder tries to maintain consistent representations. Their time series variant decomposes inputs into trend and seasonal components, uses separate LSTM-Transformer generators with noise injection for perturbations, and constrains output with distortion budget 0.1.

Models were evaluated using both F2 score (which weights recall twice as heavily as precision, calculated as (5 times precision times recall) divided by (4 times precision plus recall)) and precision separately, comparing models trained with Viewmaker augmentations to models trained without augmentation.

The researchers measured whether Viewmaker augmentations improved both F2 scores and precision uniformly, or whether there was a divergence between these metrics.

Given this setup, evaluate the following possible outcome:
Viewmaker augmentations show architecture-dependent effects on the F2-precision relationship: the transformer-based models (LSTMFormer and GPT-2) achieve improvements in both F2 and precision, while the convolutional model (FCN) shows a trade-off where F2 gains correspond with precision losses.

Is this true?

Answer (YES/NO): NO